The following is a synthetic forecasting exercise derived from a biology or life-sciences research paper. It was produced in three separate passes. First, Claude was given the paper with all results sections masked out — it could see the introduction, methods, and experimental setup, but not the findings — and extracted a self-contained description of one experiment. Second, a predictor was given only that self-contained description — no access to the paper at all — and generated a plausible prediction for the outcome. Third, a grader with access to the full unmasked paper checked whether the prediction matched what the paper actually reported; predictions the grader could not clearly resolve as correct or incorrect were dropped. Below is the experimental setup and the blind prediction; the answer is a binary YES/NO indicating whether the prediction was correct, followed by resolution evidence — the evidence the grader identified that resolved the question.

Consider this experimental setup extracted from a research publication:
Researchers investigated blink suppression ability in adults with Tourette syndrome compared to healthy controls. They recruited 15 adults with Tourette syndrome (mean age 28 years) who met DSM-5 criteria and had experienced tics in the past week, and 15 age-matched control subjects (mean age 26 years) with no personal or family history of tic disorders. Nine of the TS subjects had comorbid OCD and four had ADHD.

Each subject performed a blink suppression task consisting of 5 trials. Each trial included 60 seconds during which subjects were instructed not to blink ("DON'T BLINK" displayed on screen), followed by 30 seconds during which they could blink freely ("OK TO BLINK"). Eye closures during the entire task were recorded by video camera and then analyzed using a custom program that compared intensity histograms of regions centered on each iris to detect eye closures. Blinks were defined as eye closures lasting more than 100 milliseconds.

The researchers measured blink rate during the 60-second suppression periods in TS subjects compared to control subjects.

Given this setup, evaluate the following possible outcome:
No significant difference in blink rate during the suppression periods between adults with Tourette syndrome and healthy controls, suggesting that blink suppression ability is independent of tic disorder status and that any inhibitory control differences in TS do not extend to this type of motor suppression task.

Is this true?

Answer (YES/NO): NO